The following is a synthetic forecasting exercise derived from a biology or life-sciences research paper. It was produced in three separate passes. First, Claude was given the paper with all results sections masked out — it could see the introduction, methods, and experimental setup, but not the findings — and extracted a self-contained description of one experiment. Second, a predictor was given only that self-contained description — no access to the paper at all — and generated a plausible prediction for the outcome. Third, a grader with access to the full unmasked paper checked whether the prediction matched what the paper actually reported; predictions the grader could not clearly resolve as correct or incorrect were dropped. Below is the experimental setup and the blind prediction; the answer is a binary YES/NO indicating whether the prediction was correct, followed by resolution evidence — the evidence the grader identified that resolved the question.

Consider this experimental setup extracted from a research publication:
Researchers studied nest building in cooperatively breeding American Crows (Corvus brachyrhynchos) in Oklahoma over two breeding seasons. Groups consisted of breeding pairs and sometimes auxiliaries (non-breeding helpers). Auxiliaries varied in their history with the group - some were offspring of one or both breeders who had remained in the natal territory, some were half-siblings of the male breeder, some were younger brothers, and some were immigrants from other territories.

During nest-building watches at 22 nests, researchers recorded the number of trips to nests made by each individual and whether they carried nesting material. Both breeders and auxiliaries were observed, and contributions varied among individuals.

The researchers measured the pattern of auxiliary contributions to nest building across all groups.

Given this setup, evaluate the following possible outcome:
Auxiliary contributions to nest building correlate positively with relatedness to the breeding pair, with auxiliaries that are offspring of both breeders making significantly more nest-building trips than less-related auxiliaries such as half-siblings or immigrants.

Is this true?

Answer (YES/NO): NO